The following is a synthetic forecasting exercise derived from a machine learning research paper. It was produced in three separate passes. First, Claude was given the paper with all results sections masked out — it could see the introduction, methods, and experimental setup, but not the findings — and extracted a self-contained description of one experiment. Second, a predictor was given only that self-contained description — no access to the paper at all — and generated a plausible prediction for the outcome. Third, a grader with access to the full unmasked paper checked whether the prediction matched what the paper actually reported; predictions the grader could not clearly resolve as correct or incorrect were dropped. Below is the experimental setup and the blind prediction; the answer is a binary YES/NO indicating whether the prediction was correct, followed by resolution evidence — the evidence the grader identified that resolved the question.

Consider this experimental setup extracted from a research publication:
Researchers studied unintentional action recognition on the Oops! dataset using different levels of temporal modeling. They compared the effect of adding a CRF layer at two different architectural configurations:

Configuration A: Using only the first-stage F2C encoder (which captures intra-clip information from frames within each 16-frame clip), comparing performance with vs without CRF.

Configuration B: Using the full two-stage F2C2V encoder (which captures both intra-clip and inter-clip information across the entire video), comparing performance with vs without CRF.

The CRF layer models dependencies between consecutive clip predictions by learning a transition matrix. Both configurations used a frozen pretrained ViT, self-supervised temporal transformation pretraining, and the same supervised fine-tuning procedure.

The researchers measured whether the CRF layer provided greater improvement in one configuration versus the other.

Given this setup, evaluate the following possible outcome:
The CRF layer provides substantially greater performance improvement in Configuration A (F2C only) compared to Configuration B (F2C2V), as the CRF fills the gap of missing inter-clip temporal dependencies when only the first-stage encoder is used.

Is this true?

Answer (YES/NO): NO